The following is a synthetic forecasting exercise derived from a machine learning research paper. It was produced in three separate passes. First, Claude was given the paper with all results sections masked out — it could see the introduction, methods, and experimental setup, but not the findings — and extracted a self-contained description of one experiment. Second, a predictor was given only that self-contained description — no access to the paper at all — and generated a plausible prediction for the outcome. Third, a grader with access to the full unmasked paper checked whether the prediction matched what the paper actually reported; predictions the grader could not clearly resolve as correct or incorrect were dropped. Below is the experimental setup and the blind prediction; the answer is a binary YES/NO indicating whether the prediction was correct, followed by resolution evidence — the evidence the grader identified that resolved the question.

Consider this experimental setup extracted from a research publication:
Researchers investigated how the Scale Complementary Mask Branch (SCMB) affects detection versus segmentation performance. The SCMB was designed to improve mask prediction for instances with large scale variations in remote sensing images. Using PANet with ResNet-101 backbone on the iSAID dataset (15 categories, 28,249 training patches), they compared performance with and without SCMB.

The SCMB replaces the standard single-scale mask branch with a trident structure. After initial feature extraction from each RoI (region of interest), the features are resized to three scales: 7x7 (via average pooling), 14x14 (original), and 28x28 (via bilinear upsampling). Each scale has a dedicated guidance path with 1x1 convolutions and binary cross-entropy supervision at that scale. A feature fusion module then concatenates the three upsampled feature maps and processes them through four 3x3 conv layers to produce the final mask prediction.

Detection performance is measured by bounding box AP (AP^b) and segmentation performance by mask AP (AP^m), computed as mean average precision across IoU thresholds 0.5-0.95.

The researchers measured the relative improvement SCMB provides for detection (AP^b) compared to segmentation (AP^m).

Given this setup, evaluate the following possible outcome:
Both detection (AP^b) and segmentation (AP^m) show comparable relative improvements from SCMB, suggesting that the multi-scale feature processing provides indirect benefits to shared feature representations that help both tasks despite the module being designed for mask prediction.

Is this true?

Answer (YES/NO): NO